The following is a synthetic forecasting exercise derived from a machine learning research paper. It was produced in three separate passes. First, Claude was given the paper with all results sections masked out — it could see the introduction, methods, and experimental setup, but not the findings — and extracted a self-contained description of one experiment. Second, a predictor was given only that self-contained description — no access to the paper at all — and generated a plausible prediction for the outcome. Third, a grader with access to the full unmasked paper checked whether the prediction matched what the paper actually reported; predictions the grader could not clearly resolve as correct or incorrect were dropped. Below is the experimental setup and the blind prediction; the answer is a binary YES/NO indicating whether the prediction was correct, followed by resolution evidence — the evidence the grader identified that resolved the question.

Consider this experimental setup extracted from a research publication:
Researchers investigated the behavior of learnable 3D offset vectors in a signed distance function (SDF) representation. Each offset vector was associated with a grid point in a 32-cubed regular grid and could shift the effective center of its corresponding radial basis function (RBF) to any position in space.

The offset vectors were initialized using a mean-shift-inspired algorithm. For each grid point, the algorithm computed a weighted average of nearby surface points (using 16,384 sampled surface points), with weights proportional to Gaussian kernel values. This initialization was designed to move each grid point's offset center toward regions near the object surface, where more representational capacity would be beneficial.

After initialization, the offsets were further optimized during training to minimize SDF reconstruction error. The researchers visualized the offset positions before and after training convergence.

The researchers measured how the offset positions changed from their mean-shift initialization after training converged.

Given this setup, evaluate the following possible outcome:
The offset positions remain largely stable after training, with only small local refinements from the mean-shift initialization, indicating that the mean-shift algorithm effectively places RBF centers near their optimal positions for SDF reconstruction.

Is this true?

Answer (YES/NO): YES